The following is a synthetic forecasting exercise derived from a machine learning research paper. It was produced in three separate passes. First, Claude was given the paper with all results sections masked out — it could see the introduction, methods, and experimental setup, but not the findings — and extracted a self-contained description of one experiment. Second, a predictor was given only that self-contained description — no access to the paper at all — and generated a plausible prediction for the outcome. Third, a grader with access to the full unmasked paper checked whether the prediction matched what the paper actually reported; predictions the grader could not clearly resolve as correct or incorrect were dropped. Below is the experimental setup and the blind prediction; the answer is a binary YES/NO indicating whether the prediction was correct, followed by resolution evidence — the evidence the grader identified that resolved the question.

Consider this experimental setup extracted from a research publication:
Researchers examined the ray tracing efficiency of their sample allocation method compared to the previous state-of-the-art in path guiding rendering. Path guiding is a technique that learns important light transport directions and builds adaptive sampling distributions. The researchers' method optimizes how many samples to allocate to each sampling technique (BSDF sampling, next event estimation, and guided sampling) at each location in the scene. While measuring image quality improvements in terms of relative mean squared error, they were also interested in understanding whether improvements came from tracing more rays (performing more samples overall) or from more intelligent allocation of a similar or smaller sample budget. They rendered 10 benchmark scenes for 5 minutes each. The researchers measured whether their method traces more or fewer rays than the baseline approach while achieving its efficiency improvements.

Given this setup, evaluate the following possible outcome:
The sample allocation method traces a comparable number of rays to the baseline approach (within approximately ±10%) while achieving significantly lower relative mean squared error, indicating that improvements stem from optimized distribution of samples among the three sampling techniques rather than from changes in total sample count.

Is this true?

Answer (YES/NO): NO